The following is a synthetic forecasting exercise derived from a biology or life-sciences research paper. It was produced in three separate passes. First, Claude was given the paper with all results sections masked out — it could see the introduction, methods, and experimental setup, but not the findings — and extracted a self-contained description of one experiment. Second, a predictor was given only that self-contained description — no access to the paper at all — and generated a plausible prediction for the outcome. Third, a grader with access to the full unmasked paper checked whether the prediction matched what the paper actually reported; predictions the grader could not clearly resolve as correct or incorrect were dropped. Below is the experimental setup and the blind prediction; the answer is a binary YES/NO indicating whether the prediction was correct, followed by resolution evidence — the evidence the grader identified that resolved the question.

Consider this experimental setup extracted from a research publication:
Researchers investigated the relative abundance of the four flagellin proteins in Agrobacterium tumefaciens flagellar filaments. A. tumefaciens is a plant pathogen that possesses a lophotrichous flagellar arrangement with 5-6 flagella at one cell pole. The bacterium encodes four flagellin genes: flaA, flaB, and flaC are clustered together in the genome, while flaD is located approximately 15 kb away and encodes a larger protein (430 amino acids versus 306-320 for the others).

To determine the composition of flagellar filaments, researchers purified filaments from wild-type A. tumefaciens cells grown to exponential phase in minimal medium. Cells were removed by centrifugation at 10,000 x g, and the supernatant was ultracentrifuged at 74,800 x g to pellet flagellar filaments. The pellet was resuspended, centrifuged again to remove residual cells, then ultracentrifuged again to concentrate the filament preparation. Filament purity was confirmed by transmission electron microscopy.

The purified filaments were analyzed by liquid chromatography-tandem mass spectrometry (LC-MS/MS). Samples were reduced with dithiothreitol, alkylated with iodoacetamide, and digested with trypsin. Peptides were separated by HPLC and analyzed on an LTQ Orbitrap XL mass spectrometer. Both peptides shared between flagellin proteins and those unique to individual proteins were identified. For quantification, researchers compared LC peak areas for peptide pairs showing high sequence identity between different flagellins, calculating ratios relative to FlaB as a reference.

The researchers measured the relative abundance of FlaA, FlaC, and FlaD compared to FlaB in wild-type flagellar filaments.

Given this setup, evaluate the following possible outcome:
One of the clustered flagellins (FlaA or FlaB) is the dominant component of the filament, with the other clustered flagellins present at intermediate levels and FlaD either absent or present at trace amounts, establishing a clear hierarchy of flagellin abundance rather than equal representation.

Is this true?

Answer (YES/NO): NO